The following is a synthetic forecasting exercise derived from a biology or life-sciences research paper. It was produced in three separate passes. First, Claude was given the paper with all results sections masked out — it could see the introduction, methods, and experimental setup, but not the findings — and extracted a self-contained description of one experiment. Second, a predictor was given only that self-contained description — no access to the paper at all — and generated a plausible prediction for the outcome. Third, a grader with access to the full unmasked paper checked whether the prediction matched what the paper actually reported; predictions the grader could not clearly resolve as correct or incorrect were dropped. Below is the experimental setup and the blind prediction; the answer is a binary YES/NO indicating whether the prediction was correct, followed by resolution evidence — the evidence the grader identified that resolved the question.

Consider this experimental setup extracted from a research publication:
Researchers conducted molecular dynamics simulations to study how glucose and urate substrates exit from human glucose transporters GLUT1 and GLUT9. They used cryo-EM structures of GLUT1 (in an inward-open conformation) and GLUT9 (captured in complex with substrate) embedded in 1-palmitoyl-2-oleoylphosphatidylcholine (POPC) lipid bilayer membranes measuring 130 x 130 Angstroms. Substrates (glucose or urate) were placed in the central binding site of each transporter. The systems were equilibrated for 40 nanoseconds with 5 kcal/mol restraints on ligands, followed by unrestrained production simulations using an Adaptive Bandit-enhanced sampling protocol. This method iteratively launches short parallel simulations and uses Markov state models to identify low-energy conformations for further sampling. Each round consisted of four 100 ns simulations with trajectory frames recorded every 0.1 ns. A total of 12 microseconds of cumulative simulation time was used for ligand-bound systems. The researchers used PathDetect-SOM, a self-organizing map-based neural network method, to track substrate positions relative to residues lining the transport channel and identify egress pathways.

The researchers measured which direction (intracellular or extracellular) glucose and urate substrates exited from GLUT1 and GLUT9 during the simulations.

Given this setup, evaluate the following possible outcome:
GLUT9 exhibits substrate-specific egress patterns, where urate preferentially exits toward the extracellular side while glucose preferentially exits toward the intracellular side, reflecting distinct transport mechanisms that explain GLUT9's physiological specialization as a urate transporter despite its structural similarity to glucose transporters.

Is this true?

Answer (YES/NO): NO